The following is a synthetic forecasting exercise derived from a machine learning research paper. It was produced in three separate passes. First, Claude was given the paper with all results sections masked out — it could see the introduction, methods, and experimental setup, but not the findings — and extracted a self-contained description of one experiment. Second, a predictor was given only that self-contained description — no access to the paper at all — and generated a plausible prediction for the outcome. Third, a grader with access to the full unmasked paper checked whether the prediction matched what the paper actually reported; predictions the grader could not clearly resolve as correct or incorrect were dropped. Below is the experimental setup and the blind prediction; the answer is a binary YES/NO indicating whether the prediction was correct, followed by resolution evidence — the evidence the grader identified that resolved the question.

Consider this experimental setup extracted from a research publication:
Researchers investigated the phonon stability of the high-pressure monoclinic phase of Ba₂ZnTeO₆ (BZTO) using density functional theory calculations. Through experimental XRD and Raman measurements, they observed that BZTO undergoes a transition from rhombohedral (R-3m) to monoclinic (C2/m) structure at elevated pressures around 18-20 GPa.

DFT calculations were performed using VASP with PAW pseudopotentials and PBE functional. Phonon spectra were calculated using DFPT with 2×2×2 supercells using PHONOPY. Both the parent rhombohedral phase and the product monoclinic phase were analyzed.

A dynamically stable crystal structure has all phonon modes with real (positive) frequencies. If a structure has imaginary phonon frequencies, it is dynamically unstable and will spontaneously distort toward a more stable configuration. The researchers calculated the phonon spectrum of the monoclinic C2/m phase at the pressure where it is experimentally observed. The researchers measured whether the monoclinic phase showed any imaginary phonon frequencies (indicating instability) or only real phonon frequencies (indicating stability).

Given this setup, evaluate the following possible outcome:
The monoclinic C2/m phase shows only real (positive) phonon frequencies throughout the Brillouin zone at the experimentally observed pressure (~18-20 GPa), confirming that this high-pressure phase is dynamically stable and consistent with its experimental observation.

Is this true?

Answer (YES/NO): YES